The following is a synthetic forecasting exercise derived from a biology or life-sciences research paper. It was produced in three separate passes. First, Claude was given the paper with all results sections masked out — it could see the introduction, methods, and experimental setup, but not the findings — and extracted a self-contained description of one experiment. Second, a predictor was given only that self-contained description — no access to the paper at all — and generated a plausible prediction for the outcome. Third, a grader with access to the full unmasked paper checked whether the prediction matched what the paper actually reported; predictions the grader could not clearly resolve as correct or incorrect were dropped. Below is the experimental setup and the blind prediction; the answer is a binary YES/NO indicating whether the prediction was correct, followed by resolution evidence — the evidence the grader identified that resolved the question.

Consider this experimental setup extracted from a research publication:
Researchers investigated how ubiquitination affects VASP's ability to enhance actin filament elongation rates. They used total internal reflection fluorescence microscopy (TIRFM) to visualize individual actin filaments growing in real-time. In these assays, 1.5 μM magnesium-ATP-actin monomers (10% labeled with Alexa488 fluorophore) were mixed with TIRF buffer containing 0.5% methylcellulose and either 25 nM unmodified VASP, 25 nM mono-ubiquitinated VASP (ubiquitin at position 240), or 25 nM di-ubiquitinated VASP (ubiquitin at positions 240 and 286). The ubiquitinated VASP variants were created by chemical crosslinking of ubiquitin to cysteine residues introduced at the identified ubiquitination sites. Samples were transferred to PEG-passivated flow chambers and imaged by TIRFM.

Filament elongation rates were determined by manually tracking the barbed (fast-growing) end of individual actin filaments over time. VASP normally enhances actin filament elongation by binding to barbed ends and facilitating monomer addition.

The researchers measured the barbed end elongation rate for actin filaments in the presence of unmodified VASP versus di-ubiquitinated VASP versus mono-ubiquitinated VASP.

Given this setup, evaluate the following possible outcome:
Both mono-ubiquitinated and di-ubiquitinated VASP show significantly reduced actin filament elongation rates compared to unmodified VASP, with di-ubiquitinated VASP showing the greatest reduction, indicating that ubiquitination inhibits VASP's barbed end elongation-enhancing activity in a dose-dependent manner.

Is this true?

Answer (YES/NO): YES